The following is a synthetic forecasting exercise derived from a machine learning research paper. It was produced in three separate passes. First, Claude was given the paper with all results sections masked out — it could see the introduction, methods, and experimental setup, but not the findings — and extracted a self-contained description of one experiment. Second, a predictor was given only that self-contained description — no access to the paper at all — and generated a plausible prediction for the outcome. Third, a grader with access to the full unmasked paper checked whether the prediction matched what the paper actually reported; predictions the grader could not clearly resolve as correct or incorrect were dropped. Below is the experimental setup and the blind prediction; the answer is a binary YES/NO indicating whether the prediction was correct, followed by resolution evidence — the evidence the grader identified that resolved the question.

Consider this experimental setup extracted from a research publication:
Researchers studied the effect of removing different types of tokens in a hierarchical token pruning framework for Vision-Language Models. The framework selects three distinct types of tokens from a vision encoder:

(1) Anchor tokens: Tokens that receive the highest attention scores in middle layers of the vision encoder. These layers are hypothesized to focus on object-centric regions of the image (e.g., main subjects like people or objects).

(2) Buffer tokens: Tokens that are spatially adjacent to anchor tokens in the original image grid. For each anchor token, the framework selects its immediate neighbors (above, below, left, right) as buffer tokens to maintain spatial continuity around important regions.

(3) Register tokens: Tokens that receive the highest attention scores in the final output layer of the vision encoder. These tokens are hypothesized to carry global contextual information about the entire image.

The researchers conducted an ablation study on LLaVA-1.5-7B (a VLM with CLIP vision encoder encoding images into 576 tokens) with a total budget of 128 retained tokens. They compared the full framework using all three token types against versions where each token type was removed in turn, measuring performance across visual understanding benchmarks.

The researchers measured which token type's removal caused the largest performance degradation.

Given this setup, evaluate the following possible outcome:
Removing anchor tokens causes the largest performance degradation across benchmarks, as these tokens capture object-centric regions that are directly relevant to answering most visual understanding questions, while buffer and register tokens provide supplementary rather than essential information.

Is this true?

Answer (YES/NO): NO